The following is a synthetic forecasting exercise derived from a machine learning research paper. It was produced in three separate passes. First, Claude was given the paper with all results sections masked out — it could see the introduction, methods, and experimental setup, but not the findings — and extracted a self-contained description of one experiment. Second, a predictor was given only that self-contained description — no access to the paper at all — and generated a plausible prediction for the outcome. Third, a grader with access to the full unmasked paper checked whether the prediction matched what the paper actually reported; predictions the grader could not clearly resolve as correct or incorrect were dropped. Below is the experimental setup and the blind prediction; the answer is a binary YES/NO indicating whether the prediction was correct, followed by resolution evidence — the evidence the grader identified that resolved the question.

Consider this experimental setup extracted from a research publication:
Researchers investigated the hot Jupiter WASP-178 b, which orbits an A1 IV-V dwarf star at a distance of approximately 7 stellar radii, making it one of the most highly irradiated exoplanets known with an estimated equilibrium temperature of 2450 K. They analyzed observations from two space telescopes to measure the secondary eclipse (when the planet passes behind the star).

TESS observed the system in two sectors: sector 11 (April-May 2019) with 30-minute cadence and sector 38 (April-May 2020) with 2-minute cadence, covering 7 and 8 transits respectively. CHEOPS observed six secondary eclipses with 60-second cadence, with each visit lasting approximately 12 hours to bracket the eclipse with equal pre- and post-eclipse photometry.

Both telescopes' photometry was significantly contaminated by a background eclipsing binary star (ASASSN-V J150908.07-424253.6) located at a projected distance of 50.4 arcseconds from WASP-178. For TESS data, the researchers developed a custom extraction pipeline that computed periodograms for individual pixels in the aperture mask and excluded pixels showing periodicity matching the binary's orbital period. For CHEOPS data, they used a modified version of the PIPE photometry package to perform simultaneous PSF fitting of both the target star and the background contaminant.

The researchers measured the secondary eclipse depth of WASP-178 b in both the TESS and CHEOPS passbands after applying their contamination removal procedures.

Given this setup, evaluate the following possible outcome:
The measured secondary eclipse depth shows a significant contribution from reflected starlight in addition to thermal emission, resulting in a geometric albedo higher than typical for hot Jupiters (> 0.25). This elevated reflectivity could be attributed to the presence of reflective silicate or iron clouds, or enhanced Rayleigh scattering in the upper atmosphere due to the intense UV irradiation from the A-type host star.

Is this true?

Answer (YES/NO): NO